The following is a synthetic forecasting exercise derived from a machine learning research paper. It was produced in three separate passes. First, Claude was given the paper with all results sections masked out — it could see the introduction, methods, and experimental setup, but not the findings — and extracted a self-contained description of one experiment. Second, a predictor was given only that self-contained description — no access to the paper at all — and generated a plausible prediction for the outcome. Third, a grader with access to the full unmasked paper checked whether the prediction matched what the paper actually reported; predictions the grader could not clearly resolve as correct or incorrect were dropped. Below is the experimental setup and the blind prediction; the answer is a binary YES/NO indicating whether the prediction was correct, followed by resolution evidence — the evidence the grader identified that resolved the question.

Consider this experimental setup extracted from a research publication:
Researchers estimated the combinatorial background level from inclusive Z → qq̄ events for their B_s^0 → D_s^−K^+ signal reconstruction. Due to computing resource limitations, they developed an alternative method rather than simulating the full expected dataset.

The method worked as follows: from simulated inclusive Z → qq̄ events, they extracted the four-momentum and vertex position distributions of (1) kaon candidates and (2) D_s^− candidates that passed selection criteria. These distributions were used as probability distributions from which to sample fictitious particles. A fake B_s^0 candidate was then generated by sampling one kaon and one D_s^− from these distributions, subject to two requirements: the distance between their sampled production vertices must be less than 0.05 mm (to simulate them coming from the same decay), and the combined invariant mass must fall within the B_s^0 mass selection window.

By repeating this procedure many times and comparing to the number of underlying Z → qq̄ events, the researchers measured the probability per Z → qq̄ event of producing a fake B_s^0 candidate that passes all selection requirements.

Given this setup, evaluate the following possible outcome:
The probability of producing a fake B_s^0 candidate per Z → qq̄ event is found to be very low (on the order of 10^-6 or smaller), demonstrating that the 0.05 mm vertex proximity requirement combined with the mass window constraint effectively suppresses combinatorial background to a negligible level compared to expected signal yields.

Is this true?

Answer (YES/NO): NO